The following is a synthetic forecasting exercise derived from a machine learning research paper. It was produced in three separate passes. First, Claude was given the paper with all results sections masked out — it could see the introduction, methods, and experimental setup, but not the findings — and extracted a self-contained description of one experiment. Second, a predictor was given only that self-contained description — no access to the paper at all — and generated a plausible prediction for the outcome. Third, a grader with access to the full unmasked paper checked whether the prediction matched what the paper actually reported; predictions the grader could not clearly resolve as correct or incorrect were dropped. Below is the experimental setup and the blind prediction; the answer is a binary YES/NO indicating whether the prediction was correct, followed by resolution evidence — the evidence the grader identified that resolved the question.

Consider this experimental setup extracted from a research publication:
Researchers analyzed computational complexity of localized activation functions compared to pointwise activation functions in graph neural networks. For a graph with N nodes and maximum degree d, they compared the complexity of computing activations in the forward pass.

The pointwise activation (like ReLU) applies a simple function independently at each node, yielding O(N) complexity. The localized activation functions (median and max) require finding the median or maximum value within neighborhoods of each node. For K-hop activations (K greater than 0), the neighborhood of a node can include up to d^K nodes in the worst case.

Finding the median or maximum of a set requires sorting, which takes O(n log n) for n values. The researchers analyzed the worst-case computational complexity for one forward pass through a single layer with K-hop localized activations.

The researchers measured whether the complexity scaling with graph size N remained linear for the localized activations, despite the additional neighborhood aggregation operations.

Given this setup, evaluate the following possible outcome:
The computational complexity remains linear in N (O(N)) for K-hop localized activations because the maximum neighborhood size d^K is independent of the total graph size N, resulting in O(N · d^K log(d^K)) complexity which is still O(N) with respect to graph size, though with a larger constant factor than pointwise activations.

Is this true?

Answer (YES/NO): YES